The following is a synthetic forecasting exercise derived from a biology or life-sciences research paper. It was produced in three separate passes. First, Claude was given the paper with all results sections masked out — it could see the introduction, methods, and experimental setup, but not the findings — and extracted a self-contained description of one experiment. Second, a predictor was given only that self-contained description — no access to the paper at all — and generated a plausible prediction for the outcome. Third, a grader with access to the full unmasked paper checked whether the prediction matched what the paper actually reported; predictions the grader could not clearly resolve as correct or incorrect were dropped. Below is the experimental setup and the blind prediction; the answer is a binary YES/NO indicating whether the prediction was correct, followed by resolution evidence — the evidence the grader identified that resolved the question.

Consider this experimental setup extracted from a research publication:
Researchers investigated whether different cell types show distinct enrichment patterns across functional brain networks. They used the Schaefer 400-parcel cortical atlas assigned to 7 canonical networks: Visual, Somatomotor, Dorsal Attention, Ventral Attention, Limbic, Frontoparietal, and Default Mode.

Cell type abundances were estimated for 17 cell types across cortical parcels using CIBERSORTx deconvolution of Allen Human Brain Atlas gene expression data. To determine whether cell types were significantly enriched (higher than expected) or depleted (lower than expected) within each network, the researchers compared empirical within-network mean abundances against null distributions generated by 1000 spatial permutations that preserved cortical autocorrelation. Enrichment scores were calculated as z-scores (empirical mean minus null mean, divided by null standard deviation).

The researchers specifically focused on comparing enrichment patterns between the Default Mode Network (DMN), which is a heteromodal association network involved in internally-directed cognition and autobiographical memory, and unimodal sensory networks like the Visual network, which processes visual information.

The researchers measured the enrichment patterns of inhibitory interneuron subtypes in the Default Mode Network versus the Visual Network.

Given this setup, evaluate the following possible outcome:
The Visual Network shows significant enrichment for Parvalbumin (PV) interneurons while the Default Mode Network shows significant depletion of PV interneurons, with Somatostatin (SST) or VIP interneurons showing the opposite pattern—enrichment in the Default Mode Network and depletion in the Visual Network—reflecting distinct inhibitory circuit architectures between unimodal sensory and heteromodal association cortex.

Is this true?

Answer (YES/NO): YES